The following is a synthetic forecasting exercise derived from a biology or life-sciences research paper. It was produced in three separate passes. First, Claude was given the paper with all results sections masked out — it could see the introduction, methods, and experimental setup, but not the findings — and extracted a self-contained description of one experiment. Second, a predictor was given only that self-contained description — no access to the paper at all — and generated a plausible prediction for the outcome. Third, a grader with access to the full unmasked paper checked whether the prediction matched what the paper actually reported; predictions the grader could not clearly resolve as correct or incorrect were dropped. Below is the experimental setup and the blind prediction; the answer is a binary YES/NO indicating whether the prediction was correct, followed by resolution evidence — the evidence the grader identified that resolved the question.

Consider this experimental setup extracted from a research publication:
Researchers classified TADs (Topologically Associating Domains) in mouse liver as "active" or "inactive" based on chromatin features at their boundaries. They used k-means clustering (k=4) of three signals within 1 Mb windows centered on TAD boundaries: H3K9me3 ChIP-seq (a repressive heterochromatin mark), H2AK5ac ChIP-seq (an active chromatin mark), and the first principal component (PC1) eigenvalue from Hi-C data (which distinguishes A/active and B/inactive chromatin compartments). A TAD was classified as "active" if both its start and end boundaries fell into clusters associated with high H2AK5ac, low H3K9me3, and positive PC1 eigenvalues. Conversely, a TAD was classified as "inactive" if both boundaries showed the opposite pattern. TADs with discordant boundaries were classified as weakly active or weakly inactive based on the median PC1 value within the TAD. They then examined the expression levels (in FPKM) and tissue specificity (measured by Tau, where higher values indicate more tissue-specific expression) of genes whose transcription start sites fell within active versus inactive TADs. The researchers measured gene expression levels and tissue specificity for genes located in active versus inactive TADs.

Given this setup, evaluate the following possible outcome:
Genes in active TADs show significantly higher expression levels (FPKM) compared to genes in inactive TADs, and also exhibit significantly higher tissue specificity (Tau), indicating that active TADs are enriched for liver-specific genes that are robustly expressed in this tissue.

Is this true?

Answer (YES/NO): NO